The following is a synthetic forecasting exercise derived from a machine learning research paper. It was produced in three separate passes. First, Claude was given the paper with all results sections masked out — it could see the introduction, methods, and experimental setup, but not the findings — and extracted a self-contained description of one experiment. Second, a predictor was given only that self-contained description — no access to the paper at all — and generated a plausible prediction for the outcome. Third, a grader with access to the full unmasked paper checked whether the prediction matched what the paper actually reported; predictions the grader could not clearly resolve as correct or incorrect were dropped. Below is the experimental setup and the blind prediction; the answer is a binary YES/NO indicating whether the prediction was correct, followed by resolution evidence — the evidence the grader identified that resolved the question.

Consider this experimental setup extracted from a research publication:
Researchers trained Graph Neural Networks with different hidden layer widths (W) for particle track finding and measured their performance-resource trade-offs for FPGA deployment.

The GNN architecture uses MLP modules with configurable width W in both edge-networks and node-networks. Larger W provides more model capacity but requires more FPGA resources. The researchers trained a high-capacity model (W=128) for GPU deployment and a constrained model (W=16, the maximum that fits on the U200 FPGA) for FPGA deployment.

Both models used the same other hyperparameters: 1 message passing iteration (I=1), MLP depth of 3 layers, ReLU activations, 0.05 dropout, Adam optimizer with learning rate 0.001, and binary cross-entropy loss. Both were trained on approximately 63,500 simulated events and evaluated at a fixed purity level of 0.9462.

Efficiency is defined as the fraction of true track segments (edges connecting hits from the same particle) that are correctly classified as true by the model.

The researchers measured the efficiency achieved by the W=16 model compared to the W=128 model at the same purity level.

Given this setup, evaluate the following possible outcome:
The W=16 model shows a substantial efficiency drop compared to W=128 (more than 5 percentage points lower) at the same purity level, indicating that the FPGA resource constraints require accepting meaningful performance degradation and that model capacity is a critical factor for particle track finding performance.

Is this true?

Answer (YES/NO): NO